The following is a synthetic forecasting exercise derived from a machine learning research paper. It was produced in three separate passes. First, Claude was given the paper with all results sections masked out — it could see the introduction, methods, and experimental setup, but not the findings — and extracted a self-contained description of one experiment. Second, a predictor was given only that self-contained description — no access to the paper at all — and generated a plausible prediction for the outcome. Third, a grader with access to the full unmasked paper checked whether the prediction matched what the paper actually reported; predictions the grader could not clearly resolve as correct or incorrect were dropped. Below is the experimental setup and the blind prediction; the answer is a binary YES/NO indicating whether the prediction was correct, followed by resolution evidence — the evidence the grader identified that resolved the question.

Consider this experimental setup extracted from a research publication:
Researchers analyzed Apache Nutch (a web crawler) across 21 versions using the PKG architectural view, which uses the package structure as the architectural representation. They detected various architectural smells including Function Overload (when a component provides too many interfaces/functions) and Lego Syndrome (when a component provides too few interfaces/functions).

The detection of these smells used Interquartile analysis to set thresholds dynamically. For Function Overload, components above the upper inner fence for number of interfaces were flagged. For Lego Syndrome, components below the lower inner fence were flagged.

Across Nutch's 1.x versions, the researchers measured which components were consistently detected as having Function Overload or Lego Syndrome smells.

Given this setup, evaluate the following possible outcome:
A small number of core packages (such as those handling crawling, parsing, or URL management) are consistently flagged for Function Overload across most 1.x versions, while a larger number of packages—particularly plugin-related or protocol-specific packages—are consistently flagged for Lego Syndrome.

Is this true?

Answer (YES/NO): NO